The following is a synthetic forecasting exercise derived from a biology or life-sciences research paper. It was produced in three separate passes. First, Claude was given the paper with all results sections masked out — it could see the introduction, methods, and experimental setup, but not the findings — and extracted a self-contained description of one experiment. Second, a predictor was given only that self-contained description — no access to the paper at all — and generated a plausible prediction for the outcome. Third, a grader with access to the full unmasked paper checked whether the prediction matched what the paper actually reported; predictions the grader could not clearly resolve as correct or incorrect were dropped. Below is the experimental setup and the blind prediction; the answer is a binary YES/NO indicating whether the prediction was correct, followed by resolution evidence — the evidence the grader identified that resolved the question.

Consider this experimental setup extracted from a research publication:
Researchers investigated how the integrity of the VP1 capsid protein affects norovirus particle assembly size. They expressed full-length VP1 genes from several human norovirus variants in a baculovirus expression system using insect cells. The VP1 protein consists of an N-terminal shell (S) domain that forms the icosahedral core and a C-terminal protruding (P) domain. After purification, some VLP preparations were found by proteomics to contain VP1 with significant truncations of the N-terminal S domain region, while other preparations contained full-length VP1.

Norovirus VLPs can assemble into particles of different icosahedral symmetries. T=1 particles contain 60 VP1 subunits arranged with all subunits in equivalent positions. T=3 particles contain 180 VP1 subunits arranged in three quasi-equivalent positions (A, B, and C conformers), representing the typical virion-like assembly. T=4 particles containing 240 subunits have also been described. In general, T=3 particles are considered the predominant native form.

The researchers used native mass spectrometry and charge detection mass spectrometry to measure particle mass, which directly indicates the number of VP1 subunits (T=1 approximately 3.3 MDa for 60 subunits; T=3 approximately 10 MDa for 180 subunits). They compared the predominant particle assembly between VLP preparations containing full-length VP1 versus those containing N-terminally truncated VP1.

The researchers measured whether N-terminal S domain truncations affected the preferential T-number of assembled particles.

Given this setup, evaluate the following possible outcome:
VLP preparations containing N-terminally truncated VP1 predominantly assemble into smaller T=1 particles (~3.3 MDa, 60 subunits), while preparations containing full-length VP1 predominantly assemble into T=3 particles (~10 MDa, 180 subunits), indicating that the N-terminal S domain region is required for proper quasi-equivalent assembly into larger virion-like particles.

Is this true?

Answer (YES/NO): YES